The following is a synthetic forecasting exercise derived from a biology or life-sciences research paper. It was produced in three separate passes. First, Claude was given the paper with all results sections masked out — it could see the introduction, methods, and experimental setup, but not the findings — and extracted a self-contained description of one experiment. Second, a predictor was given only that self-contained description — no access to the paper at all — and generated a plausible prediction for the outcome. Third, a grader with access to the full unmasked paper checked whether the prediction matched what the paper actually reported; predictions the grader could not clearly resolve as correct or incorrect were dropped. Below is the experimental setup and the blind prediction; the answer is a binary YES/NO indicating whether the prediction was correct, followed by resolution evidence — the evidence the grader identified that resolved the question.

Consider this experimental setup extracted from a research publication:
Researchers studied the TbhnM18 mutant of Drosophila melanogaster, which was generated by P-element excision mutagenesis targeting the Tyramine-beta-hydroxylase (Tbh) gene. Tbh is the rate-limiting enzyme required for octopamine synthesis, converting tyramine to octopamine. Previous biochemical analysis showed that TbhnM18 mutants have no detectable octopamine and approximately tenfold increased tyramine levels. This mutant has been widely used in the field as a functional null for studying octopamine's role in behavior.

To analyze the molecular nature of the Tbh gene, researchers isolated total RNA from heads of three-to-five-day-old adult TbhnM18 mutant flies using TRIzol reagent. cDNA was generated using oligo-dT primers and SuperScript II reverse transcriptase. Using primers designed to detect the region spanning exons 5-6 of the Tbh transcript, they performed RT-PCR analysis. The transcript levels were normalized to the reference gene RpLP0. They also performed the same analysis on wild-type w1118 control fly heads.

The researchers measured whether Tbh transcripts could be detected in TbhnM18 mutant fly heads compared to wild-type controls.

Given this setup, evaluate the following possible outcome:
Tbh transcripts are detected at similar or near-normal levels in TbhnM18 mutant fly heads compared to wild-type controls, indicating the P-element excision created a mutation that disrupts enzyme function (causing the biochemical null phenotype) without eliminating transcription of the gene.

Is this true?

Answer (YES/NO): YES